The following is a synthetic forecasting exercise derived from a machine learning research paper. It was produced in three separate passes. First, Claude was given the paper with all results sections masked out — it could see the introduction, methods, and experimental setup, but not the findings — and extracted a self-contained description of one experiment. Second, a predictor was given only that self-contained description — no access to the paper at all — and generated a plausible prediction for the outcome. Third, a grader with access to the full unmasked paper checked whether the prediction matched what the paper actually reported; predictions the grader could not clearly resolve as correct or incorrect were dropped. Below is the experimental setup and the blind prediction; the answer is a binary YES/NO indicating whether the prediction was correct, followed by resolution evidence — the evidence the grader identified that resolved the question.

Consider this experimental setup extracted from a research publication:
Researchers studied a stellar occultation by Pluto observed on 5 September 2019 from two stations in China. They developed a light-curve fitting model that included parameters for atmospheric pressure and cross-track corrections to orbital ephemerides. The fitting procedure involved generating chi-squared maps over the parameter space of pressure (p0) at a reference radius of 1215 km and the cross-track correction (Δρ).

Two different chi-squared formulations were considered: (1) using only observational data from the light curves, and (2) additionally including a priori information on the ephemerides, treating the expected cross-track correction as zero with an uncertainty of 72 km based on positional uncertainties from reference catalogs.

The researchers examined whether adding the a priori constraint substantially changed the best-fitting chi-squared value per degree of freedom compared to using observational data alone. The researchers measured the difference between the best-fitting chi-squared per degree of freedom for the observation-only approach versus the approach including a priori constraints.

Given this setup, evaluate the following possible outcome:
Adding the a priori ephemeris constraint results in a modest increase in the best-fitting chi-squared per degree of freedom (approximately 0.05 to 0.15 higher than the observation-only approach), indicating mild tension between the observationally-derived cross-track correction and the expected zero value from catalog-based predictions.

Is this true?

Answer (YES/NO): NO